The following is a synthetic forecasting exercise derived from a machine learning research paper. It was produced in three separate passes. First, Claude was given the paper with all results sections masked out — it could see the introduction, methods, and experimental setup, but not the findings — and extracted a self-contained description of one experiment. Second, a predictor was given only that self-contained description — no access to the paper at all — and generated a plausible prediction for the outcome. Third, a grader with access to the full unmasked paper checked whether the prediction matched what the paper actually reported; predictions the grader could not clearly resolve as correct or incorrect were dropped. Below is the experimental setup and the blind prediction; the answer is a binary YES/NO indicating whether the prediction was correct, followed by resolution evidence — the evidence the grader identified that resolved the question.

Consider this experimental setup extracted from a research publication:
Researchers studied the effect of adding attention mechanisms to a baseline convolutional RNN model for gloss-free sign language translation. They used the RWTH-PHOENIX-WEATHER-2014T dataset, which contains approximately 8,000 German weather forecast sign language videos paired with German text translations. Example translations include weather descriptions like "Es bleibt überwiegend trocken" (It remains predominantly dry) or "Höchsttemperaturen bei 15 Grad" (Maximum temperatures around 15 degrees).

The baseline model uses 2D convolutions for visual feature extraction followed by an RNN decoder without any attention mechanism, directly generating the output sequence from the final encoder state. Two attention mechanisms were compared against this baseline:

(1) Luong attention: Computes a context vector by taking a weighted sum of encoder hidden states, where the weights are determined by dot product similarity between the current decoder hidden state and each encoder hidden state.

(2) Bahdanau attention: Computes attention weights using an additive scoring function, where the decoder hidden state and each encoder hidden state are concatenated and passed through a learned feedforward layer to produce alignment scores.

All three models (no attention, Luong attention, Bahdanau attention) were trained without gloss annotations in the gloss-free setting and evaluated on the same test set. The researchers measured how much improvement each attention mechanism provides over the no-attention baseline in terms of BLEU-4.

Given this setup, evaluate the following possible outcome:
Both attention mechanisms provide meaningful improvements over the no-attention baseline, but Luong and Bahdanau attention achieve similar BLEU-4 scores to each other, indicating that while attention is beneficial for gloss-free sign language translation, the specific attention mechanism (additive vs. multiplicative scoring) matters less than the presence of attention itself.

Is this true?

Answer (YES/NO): NO